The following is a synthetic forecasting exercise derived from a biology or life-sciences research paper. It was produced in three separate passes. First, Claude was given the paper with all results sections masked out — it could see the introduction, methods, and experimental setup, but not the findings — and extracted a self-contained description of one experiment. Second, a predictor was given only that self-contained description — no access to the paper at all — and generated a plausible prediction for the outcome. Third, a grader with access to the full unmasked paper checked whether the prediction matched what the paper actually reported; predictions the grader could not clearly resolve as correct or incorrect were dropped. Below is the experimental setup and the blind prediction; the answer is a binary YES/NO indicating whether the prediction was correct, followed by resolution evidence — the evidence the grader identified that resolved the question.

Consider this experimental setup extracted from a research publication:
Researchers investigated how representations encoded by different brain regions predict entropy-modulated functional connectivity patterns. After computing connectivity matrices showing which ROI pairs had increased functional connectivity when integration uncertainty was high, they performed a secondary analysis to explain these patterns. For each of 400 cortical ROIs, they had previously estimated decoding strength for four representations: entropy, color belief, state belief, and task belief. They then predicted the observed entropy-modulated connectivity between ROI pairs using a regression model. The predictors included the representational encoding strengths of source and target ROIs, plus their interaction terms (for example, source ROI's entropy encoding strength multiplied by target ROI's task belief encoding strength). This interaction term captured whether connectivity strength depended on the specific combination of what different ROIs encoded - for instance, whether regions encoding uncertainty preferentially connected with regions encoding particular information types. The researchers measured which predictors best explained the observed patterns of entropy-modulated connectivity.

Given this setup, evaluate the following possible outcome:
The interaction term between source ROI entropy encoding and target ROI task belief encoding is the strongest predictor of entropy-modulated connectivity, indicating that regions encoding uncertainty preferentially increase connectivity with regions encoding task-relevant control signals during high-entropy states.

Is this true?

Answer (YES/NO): NO